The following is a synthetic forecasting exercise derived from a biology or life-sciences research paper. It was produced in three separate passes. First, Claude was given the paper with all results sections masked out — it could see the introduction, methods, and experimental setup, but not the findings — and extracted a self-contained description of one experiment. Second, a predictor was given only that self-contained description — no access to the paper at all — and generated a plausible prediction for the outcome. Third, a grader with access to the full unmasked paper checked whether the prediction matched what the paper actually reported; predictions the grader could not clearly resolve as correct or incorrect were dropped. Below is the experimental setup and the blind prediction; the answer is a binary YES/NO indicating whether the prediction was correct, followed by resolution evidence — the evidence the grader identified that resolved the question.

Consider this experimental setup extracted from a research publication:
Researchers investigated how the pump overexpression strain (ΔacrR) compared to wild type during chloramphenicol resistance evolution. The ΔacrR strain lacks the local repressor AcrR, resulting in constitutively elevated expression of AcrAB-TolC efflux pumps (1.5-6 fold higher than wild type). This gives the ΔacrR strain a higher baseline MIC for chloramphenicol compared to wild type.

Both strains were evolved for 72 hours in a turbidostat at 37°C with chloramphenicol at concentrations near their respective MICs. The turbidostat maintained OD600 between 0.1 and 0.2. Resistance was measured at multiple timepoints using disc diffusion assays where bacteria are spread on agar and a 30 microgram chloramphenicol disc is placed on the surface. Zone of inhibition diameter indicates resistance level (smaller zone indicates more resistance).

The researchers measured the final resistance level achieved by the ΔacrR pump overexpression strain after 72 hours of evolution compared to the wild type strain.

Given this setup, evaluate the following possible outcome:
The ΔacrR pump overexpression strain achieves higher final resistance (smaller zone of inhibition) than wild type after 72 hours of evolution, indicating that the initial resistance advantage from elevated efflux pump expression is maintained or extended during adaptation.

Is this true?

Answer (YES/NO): NO